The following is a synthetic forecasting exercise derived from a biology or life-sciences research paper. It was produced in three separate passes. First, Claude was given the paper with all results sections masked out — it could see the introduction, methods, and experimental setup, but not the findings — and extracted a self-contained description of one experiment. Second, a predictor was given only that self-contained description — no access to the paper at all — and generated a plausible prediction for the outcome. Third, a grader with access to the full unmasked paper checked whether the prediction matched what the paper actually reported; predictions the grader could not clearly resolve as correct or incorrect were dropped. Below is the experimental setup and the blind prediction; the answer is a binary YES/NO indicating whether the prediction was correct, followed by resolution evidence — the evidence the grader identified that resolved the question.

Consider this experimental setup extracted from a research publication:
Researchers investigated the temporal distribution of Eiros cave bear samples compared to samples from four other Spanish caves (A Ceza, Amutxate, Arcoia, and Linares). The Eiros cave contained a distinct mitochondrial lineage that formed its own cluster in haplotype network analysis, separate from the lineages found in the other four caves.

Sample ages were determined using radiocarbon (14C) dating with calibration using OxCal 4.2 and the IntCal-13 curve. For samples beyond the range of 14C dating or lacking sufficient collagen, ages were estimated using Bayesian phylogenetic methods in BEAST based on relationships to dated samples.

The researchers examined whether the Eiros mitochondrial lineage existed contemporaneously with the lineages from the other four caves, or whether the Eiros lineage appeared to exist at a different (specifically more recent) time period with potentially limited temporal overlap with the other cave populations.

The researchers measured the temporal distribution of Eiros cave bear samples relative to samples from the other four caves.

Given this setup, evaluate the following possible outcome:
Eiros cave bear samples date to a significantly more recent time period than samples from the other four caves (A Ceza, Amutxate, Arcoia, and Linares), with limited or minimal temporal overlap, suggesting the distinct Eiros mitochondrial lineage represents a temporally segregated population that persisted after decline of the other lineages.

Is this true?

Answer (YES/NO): YES